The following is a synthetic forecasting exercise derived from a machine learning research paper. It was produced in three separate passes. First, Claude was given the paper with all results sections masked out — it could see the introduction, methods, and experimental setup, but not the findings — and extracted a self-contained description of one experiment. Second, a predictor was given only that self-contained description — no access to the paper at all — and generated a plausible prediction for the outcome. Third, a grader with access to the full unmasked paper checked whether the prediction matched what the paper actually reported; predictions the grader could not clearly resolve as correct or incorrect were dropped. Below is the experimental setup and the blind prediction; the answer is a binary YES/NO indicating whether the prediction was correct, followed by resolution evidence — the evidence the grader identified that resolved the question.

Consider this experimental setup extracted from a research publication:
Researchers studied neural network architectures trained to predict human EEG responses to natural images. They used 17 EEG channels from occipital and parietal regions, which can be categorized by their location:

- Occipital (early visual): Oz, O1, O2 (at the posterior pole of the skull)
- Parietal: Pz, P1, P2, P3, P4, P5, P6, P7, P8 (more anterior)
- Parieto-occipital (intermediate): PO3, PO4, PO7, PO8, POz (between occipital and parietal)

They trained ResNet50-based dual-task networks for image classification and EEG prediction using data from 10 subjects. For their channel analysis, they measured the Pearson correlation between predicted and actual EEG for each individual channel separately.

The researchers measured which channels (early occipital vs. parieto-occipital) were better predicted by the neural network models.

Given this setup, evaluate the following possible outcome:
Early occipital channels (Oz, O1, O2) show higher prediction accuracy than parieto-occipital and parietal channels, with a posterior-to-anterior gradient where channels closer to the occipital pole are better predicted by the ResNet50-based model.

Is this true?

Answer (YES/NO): YES